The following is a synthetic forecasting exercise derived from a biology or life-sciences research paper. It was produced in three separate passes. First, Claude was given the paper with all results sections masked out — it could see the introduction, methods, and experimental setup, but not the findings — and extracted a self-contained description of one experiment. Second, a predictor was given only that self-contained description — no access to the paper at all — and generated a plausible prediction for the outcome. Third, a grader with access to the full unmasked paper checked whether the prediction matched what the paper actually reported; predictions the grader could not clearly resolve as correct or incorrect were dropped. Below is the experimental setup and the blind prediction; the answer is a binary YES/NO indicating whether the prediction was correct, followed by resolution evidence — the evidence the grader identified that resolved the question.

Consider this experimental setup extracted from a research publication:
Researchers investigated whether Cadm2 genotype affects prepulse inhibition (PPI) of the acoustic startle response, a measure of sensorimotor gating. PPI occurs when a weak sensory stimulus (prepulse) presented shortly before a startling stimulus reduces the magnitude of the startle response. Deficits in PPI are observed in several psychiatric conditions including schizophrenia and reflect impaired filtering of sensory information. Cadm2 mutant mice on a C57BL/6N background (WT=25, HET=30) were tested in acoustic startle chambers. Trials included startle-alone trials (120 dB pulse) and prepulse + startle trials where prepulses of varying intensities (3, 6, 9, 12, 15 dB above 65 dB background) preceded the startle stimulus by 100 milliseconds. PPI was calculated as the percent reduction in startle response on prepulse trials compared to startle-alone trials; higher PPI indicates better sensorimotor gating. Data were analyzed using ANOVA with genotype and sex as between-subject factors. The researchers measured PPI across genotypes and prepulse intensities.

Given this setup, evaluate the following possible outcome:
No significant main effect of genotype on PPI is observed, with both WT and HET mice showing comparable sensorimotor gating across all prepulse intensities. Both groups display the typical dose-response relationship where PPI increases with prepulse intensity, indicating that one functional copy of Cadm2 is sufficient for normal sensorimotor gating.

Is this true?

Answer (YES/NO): NO